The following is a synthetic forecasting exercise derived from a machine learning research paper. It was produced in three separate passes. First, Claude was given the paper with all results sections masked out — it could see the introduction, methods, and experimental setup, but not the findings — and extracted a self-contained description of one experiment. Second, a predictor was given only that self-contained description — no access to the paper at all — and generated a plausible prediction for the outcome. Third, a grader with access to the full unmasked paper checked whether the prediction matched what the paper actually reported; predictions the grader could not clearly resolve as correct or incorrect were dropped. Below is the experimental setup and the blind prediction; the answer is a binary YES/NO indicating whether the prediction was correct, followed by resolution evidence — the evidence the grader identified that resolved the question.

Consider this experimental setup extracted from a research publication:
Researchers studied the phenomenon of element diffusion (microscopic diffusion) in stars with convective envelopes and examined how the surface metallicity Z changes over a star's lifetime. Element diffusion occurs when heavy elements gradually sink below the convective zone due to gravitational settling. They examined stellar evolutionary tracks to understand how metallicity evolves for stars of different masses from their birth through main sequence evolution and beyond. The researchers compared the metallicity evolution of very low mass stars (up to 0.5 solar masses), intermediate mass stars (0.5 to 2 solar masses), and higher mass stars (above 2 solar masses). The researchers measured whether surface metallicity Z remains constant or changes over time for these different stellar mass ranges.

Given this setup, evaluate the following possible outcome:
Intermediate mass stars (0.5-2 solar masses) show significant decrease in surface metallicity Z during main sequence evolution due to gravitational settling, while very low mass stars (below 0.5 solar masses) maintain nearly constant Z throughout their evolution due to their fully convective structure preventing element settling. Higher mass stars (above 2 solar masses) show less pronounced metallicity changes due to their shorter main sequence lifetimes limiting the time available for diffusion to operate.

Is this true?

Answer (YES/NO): NO